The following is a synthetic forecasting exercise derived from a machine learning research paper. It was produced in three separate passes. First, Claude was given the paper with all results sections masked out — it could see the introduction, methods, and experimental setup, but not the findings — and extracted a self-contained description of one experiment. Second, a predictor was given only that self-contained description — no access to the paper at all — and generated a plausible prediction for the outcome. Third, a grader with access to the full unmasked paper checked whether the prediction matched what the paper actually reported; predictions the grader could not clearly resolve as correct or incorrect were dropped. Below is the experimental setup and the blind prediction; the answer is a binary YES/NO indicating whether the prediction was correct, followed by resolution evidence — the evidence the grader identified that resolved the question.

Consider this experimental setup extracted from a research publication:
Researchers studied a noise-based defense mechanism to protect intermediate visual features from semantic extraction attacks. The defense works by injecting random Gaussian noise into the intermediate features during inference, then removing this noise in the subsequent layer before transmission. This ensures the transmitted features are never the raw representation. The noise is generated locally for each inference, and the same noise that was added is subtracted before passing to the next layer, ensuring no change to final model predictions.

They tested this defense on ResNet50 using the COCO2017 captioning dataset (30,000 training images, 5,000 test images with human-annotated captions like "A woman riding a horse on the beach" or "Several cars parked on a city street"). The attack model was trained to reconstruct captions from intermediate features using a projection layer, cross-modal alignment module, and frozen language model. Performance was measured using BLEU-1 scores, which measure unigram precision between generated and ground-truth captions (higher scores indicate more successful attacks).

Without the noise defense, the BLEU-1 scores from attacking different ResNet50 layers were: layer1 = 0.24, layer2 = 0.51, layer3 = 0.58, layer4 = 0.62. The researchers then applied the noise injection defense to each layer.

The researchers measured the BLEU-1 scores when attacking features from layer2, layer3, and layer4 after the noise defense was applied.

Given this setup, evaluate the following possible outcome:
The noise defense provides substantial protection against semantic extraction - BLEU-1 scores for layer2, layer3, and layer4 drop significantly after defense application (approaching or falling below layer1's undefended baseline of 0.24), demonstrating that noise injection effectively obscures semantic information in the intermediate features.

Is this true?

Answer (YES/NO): YES